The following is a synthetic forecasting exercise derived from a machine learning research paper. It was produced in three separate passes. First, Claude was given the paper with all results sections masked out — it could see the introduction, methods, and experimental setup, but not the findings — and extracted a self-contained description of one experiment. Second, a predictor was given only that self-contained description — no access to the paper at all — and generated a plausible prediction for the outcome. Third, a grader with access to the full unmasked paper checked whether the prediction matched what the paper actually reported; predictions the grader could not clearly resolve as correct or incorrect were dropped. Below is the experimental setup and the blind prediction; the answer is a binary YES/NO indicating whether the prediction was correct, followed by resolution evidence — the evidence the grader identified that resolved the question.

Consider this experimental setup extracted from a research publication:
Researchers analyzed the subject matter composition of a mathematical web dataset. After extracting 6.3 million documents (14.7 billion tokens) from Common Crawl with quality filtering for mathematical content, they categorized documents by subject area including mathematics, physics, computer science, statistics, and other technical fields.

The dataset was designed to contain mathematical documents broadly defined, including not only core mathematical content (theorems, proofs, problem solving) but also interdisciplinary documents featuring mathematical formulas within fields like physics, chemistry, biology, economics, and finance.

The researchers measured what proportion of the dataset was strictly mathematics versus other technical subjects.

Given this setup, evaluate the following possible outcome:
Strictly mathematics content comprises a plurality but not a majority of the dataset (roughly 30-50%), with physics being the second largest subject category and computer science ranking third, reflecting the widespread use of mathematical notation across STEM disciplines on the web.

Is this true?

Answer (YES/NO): NO